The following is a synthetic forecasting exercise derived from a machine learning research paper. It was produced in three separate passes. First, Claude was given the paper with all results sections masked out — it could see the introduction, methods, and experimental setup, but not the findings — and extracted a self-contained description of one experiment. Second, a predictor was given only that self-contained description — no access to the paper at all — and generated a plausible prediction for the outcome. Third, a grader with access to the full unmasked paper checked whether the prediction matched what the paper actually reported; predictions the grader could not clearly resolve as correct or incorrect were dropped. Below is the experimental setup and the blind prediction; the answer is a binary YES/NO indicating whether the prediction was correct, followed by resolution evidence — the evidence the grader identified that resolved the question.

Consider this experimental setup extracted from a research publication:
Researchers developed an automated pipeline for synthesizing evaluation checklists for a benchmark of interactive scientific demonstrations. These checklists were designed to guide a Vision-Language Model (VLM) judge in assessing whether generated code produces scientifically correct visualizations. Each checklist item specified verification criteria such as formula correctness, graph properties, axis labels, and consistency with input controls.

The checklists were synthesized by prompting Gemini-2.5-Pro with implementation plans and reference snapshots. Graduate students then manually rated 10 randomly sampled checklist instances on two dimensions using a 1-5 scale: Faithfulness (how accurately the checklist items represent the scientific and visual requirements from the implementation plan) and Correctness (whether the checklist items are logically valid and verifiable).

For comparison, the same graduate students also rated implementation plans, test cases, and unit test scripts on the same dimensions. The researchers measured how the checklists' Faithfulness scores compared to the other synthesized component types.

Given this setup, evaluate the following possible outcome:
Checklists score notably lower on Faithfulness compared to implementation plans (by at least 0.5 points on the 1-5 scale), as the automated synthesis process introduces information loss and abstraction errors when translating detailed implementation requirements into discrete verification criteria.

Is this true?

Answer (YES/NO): NO